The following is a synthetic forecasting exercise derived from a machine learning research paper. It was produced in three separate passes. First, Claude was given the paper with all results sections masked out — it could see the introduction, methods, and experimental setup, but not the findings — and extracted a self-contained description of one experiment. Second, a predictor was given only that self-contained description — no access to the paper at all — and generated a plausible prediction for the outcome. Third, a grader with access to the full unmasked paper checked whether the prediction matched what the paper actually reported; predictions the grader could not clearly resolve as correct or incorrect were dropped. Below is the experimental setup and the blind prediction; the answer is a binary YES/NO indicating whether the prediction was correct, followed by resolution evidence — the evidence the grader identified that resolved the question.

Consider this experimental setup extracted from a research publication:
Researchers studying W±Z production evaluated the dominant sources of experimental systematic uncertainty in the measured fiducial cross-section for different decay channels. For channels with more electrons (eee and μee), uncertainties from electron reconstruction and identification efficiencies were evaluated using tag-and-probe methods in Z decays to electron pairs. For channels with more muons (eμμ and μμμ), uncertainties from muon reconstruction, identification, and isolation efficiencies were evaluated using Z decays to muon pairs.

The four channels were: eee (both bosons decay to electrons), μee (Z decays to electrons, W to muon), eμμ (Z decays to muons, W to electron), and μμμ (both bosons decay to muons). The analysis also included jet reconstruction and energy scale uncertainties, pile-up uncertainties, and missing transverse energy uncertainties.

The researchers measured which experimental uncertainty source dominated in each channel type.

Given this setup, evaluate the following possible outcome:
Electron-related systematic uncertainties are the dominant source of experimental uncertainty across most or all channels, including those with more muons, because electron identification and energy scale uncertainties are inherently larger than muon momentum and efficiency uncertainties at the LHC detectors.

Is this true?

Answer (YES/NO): NO